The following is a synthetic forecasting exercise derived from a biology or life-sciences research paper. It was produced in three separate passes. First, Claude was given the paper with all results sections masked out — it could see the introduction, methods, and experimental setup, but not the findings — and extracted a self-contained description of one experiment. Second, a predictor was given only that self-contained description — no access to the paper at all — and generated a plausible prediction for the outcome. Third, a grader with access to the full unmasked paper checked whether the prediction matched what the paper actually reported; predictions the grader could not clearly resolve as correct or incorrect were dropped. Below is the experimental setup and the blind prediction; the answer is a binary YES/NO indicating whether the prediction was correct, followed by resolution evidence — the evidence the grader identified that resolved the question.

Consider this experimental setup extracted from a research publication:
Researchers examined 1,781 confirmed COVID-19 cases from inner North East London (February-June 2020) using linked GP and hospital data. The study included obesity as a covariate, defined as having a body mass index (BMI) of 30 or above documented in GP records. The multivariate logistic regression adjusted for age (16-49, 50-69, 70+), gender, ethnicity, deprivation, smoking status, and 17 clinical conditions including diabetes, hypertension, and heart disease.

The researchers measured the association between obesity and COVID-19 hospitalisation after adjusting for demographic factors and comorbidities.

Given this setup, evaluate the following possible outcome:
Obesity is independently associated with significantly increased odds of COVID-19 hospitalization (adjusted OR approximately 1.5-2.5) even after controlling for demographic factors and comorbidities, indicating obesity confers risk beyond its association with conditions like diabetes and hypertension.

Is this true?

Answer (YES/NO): YES